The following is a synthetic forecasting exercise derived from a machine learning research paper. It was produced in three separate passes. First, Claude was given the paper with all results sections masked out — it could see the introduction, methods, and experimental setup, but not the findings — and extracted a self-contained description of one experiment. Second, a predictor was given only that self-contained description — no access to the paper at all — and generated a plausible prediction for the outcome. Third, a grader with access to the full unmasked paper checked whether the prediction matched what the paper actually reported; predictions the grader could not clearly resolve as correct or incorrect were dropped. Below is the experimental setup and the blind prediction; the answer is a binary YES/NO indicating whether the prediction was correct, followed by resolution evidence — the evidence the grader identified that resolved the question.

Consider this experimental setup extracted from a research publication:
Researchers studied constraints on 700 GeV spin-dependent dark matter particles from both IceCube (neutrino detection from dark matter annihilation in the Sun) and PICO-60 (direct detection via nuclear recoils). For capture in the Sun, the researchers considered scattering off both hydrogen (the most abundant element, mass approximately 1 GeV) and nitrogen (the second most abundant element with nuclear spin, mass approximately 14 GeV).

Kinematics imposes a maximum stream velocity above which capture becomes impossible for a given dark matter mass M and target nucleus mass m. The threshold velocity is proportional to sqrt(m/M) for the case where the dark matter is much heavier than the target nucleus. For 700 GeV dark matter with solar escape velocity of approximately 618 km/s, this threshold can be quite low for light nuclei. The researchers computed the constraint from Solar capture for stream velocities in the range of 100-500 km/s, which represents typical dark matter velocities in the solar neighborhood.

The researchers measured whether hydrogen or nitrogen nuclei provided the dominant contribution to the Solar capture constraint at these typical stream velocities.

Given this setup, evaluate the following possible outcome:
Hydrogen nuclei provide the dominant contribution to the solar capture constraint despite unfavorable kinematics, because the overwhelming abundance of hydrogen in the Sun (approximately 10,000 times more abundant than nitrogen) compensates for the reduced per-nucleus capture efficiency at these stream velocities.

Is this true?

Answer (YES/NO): NO